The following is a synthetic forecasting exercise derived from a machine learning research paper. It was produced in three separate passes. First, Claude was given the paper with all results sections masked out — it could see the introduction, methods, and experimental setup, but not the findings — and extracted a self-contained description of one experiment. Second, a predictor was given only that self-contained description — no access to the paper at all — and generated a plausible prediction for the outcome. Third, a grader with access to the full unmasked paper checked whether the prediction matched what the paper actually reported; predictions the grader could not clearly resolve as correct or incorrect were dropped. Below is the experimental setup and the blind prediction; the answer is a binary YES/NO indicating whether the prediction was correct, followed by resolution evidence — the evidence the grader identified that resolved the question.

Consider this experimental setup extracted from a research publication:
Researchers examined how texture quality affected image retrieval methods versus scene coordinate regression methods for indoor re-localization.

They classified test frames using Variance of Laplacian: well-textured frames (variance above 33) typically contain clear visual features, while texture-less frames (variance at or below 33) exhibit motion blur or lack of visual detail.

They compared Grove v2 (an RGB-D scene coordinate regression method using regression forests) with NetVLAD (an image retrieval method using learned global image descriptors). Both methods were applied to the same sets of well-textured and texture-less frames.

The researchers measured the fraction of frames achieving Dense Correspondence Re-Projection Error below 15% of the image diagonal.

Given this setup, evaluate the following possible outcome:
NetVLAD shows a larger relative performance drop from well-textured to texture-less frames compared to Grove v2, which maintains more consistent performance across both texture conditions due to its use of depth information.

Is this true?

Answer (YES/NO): YES